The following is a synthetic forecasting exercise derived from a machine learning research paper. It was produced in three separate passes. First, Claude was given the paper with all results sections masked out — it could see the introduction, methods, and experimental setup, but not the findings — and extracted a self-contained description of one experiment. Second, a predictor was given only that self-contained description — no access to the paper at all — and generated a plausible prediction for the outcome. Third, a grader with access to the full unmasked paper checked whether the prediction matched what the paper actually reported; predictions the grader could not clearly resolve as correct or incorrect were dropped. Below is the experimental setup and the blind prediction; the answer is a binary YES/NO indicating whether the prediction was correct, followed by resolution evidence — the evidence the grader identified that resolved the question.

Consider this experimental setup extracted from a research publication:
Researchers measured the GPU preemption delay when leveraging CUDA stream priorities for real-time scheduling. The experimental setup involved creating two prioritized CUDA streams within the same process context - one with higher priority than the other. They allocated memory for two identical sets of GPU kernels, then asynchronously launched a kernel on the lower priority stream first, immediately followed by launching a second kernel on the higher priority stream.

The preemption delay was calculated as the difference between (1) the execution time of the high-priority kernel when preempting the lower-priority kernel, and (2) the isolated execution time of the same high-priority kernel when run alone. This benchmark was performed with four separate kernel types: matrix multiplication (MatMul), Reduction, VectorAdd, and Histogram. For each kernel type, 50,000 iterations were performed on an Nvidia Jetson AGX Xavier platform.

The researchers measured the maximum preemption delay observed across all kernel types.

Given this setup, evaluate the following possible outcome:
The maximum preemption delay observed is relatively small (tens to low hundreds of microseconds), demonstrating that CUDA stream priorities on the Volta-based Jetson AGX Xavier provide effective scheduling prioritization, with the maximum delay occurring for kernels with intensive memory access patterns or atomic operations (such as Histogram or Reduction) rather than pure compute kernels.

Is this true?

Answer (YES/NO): NO